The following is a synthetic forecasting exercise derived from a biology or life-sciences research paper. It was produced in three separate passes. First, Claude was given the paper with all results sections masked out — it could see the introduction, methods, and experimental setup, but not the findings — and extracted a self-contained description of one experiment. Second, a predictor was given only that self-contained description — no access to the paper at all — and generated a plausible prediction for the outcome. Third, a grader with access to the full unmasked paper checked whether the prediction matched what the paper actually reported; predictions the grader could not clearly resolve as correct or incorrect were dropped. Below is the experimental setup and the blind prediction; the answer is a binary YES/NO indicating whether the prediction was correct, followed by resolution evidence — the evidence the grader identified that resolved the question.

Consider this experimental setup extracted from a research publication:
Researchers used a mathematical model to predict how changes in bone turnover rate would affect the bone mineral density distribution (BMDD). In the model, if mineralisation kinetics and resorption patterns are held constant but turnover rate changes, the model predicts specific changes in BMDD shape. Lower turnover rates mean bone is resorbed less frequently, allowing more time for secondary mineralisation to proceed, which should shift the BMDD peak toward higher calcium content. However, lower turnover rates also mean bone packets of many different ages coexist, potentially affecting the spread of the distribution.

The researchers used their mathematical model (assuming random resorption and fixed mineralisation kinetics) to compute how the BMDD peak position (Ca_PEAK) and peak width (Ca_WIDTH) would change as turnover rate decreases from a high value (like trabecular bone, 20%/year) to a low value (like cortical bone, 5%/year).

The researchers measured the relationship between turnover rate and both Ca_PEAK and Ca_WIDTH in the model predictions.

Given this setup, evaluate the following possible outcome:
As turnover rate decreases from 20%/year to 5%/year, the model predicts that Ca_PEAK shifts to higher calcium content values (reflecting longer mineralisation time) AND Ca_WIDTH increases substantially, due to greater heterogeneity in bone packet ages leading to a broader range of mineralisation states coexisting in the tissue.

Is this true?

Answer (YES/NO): YES